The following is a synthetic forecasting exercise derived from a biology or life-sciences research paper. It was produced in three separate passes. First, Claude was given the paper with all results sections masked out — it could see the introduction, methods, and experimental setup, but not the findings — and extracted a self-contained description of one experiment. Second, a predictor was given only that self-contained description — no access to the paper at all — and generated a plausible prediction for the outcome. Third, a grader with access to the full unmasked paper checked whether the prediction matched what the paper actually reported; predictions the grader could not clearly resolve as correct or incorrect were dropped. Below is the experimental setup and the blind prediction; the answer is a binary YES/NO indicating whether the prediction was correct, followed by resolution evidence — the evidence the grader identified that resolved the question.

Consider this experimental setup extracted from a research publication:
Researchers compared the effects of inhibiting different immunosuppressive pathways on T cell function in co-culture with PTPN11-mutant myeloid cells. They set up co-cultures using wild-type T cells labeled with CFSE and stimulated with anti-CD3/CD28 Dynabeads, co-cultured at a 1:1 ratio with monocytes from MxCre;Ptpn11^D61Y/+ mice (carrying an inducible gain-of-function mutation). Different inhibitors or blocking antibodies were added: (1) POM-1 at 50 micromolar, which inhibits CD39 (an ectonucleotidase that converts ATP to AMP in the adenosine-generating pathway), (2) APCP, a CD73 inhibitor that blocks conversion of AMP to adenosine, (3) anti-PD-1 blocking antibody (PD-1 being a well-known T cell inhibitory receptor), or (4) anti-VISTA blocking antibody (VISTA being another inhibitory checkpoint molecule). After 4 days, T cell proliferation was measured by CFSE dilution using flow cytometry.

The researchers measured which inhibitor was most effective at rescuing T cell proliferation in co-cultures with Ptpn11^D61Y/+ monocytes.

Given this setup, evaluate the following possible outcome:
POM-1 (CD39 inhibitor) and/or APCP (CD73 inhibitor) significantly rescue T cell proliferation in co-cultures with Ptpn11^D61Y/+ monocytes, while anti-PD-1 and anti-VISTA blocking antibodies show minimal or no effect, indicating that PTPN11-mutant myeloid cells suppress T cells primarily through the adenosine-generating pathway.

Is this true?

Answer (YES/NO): NO